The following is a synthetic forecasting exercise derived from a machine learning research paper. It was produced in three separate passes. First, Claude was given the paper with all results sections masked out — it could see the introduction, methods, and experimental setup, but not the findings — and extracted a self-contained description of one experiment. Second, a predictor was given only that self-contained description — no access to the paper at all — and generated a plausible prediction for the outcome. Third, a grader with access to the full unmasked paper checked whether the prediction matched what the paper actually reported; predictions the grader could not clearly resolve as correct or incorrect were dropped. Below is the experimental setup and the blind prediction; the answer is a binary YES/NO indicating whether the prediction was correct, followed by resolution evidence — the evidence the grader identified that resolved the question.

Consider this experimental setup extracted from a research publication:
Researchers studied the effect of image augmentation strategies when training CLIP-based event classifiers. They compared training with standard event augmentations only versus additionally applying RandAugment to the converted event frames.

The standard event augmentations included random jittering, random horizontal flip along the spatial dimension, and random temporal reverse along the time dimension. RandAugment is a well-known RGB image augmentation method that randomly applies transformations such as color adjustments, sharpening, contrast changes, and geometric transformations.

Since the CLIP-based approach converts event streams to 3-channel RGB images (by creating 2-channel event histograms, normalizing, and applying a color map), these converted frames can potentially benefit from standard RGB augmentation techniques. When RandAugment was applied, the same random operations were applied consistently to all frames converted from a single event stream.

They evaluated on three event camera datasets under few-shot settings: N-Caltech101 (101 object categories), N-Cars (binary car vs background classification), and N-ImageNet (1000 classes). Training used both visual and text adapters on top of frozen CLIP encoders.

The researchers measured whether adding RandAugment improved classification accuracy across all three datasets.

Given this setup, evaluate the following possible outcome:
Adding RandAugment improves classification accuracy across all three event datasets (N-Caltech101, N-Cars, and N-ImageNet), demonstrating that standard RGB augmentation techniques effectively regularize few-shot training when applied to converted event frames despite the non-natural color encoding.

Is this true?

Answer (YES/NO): NO